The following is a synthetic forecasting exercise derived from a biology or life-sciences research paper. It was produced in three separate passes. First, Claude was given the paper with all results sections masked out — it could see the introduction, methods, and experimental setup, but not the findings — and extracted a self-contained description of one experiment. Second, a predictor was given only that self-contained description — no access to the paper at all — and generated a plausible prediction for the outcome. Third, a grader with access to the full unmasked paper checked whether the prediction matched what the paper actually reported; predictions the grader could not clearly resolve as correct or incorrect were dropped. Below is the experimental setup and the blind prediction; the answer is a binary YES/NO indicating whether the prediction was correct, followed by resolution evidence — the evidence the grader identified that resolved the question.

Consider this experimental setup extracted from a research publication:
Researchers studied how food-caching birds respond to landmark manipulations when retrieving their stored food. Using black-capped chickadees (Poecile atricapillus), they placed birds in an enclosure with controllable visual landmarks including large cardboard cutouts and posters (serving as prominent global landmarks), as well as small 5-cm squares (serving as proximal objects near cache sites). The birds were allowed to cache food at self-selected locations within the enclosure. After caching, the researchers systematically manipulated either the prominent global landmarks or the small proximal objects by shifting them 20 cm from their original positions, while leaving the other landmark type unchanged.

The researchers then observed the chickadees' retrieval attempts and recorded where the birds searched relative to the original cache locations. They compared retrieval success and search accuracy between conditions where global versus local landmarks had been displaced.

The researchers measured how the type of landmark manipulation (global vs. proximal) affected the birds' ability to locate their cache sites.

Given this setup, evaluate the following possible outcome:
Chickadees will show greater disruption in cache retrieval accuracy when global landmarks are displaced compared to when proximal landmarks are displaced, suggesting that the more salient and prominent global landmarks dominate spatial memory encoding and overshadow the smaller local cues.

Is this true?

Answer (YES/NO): YES